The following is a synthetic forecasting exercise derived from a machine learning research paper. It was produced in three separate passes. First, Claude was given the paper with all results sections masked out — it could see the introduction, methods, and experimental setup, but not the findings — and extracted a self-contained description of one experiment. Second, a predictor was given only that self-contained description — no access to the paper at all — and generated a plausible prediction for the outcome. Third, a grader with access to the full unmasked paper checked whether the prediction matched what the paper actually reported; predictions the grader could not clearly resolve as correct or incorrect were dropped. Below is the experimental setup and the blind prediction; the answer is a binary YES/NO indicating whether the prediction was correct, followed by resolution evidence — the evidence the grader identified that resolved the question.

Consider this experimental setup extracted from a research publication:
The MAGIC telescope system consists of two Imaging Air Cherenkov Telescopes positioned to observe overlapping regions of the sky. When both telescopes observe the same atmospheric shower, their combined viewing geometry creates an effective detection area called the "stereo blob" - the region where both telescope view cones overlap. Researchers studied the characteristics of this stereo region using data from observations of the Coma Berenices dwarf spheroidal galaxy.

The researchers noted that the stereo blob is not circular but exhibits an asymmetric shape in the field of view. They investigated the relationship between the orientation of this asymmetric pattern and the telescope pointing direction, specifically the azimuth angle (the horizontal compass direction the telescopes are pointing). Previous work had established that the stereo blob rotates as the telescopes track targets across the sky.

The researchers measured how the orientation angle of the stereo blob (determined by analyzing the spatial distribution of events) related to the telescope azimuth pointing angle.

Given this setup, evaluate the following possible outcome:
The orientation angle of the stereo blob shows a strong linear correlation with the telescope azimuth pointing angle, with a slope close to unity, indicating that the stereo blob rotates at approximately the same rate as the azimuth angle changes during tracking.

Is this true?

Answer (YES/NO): YES